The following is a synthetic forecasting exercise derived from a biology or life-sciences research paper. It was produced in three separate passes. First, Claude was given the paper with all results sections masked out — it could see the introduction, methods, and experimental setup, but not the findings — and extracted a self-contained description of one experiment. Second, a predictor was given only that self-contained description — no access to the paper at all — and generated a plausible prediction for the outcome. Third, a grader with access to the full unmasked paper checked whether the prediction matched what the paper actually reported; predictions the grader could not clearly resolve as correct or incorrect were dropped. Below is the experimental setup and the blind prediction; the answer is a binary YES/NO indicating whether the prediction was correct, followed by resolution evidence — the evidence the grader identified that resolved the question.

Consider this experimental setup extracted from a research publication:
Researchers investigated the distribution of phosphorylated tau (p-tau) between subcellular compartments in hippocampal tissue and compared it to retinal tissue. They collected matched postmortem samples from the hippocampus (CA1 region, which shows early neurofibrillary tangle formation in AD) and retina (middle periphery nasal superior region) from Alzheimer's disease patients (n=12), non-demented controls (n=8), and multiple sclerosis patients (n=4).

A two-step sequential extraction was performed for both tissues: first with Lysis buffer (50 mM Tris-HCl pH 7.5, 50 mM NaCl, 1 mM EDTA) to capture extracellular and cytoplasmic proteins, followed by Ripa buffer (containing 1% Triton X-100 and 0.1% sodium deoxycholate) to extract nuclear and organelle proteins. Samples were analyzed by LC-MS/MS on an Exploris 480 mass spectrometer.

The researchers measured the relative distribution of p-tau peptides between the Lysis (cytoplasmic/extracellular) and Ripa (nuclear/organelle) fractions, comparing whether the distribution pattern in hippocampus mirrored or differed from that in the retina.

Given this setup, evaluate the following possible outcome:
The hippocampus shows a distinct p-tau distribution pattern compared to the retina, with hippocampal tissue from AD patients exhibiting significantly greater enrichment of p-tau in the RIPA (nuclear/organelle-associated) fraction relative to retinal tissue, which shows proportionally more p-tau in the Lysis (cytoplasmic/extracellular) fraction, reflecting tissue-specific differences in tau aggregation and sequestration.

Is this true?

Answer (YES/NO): YES